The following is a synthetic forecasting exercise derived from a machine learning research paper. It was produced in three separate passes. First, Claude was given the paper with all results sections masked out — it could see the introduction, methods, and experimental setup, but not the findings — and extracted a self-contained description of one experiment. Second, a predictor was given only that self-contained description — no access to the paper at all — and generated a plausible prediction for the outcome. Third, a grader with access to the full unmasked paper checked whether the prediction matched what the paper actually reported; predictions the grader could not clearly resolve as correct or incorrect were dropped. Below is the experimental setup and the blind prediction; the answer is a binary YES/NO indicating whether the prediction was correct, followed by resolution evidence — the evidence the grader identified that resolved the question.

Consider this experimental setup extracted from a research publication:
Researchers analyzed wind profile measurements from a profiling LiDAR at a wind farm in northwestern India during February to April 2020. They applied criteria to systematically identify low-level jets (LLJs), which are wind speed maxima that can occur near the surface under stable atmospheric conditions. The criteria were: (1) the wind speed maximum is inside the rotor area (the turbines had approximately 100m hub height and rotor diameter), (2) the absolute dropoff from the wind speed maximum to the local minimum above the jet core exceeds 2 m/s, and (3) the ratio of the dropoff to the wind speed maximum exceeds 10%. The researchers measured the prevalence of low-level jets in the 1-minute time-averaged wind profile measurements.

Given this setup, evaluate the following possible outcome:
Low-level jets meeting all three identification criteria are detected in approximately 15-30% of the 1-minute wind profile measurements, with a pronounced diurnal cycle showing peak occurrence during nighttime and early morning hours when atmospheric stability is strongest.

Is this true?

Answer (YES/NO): NO